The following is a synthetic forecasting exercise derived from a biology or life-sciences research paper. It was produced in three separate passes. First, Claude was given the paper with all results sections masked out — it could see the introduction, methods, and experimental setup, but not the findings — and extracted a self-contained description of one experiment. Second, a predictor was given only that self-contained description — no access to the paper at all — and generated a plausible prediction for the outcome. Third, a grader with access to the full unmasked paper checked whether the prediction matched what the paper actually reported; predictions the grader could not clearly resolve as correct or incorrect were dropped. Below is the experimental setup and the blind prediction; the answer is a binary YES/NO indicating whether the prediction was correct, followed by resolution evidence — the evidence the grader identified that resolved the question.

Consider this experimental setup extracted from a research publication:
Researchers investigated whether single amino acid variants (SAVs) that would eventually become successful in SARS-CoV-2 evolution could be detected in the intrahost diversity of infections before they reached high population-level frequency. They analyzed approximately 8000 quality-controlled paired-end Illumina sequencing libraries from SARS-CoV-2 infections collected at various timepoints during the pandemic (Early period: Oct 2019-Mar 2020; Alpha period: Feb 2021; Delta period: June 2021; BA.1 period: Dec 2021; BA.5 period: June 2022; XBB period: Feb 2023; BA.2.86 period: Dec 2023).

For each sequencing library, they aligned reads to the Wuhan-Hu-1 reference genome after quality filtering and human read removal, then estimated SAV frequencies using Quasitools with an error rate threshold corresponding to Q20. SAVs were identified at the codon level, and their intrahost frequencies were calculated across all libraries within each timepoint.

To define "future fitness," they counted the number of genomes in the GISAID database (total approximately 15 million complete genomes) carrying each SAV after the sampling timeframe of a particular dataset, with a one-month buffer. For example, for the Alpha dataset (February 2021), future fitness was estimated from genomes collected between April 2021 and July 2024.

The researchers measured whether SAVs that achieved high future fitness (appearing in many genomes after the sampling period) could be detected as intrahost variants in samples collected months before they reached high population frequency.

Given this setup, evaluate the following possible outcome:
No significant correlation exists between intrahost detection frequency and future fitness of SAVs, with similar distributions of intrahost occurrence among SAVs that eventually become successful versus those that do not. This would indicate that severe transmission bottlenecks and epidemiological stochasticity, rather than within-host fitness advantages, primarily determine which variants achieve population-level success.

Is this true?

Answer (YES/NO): NO